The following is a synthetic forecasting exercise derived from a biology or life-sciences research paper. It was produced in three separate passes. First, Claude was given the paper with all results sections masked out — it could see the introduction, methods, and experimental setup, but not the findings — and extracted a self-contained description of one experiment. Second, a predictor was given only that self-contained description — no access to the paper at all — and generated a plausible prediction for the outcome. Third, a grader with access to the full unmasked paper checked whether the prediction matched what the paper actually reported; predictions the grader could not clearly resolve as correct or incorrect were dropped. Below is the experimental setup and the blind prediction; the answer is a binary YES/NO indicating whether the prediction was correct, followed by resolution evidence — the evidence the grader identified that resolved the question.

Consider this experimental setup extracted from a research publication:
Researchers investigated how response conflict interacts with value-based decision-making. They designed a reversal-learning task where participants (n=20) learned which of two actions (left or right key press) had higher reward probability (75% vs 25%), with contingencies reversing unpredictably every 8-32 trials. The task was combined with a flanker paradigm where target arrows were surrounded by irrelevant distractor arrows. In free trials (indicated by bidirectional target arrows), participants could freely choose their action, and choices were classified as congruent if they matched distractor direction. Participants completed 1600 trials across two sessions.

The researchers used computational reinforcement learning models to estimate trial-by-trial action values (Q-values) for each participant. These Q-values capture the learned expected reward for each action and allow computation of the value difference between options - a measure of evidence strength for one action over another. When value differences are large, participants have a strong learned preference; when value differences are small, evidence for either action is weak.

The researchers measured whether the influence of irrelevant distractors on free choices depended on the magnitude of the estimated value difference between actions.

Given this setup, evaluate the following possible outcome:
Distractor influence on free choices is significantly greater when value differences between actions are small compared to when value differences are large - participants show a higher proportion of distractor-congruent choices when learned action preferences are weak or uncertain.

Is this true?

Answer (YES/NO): YES